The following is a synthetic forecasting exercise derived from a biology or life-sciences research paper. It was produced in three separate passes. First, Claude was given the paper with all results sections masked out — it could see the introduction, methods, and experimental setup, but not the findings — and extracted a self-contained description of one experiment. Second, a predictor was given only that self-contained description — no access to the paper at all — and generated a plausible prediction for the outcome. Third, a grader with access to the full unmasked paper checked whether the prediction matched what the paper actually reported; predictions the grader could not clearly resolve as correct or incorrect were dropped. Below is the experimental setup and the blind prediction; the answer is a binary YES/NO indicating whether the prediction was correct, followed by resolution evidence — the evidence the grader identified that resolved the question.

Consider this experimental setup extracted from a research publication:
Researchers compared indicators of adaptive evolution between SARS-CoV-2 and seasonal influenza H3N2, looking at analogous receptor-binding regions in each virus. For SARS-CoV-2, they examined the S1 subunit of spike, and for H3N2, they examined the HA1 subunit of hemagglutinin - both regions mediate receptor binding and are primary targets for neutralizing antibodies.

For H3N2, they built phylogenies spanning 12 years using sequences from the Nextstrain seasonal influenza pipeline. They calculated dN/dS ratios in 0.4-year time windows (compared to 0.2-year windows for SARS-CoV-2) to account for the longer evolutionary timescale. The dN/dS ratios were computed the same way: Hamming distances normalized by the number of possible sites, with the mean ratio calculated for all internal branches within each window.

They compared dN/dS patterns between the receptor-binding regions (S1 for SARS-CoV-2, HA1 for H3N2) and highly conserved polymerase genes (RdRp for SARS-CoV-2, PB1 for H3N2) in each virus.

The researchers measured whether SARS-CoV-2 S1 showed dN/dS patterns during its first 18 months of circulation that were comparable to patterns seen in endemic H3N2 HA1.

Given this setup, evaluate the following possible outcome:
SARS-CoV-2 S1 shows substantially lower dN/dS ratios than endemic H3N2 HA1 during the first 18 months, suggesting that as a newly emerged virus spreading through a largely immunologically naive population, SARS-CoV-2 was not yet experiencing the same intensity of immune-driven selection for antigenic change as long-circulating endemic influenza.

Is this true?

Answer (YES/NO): NO